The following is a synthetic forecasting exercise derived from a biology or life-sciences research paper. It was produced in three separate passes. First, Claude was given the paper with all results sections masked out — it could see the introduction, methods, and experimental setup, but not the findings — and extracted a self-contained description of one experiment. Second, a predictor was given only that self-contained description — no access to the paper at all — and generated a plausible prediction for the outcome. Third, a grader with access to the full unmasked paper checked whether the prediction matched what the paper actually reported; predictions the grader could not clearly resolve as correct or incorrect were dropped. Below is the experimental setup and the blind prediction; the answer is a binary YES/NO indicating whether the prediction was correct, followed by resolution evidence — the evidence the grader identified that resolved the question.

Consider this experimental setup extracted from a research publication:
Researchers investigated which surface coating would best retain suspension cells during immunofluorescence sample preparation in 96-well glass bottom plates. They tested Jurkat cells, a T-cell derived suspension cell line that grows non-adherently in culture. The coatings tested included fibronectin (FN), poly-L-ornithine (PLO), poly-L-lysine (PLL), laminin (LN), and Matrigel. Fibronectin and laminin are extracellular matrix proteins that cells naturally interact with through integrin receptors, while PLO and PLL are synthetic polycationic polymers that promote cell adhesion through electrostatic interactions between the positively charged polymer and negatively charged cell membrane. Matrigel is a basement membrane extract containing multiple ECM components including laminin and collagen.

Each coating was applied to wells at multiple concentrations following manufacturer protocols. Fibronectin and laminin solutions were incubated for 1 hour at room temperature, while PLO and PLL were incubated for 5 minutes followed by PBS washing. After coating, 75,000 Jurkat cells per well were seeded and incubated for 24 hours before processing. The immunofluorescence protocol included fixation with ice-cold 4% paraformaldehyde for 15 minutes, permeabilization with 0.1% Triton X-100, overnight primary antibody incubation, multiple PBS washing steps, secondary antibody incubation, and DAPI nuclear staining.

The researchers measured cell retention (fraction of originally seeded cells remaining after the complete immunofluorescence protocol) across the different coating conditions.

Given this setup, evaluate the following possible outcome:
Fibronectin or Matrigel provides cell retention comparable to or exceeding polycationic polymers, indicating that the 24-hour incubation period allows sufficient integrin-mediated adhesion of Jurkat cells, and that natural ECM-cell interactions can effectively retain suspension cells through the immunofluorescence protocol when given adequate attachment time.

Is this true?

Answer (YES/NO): YES